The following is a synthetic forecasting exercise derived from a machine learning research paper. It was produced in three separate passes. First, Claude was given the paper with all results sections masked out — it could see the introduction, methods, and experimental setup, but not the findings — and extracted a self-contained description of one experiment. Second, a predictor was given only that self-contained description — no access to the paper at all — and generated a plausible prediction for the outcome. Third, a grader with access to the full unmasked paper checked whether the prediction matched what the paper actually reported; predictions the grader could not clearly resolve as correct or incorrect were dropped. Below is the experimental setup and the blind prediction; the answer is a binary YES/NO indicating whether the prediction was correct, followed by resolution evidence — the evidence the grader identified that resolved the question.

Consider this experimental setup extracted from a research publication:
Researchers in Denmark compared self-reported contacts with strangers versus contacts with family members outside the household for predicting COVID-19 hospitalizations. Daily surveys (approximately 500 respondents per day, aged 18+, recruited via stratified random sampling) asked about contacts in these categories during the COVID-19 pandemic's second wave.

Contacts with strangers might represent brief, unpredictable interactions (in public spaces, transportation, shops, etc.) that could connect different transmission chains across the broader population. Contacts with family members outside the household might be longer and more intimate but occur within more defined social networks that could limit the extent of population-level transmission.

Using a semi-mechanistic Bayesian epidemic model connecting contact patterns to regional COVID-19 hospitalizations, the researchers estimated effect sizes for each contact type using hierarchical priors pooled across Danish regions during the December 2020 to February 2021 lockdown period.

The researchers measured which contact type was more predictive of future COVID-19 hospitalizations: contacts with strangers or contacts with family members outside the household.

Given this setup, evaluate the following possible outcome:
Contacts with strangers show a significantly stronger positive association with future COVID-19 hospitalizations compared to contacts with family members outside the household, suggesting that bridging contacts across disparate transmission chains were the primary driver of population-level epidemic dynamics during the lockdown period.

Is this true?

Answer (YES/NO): YES